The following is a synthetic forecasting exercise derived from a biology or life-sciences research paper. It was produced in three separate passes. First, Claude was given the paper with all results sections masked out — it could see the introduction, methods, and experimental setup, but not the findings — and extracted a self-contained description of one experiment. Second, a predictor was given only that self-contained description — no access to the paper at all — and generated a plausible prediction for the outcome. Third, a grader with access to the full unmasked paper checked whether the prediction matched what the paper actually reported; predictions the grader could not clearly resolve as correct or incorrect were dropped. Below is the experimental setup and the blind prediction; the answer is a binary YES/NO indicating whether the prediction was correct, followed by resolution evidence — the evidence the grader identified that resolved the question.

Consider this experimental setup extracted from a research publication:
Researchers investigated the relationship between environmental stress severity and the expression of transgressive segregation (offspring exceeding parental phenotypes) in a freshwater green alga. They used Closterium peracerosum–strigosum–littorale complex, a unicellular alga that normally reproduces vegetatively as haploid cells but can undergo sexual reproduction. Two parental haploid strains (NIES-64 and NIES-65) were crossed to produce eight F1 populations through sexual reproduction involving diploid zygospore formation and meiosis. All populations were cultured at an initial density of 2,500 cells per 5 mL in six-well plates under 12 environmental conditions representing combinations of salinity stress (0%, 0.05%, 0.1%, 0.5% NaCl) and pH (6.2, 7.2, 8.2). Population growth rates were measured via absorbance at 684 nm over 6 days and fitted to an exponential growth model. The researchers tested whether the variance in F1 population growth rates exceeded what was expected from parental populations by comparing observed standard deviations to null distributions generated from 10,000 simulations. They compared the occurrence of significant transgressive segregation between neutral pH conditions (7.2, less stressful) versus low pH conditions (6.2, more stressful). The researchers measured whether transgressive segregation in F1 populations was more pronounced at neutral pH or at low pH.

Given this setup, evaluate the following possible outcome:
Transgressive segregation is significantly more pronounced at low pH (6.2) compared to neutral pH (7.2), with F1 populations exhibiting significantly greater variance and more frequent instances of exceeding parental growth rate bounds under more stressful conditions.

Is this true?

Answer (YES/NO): YES